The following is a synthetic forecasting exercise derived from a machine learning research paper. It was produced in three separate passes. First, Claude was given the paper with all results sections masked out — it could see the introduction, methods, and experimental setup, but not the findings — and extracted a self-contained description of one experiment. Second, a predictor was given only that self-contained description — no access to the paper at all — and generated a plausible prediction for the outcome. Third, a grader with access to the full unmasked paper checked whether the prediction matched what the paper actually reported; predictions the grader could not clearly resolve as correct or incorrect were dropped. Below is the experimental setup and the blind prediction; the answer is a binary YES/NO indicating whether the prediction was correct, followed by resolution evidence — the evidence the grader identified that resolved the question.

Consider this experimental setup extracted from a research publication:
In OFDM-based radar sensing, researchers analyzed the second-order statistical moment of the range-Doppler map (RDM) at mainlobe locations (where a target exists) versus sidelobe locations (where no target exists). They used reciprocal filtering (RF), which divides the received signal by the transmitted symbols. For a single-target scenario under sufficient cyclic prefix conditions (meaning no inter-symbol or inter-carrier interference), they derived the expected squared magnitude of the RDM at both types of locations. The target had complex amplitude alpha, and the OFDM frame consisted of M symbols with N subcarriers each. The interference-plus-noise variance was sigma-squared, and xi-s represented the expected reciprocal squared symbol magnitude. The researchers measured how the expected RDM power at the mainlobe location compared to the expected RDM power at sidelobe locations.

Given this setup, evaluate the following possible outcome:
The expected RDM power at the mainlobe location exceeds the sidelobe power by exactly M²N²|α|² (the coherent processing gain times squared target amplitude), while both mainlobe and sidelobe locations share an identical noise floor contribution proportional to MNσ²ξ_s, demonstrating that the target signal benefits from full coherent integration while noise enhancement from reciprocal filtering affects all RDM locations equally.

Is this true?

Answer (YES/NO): NO